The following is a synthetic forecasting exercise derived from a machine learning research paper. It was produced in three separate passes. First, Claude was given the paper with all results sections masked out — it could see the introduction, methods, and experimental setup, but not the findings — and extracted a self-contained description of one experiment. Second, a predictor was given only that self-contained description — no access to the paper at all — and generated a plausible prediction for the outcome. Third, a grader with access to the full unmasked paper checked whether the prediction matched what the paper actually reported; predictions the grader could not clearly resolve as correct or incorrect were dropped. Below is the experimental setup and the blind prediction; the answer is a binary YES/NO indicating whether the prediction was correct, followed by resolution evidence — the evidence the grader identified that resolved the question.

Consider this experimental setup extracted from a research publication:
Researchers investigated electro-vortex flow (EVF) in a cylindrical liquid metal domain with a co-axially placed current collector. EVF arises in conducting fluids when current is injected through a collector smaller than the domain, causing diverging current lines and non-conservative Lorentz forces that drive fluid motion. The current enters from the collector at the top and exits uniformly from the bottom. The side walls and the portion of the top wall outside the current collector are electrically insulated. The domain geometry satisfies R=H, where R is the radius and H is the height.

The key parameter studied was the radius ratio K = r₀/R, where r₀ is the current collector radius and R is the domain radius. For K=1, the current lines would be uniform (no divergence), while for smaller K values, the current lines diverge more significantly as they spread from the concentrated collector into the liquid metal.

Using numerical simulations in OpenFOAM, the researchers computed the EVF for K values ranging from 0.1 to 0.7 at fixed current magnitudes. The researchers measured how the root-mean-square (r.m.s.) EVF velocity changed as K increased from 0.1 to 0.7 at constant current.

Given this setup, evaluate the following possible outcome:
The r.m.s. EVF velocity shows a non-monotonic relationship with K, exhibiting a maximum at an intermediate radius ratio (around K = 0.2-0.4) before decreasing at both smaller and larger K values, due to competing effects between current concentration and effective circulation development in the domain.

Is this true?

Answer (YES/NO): NO